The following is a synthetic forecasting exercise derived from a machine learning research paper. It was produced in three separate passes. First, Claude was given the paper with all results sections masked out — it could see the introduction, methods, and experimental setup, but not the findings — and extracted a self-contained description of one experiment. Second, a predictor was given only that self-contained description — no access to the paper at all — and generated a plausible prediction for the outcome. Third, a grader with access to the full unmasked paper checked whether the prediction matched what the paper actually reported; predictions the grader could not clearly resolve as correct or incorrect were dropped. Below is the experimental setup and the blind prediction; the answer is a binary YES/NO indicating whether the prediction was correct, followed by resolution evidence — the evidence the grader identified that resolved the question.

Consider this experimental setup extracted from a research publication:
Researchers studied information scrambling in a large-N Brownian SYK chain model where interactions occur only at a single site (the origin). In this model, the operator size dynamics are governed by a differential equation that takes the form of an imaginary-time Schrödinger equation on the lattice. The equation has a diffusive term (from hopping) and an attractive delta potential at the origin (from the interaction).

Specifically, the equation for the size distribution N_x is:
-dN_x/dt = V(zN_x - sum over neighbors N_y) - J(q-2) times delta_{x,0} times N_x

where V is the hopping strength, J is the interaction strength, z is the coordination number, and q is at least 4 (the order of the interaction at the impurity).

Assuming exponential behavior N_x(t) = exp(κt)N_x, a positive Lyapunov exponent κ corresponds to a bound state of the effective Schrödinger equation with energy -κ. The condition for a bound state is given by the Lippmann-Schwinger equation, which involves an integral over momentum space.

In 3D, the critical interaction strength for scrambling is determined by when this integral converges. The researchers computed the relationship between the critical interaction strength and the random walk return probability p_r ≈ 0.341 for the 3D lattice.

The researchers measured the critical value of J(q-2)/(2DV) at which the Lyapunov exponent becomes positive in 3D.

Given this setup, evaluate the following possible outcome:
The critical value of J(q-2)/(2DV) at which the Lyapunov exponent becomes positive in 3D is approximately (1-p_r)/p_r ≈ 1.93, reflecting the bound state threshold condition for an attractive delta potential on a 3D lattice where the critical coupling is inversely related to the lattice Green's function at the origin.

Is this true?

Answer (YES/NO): NO